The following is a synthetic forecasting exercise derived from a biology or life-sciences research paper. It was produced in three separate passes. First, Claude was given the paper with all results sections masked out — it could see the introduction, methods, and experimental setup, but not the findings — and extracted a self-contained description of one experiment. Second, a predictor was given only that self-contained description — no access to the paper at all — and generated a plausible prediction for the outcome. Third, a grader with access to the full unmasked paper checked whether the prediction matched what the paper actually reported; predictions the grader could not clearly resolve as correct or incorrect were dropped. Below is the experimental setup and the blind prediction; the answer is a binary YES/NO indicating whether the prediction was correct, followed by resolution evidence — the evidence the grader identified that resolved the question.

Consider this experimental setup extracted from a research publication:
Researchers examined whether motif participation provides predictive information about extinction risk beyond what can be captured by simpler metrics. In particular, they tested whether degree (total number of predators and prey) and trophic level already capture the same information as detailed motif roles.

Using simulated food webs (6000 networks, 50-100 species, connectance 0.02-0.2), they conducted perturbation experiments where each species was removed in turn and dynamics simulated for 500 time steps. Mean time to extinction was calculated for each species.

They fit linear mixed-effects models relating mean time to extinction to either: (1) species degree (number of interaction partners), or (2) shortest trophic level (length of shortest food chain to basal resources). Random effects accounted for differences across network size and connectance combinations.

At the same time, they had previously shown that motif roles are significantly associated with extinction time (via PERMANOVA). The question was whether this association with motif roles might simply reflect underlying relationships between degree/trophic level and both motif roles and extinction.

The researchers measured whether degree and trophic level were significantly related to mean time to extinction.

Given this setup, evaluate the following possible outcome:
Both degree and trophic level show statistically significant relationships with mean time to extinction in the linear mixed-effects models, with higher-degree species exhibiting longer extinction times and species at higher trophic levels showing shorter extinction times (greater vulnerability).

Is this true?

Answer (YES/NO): YES